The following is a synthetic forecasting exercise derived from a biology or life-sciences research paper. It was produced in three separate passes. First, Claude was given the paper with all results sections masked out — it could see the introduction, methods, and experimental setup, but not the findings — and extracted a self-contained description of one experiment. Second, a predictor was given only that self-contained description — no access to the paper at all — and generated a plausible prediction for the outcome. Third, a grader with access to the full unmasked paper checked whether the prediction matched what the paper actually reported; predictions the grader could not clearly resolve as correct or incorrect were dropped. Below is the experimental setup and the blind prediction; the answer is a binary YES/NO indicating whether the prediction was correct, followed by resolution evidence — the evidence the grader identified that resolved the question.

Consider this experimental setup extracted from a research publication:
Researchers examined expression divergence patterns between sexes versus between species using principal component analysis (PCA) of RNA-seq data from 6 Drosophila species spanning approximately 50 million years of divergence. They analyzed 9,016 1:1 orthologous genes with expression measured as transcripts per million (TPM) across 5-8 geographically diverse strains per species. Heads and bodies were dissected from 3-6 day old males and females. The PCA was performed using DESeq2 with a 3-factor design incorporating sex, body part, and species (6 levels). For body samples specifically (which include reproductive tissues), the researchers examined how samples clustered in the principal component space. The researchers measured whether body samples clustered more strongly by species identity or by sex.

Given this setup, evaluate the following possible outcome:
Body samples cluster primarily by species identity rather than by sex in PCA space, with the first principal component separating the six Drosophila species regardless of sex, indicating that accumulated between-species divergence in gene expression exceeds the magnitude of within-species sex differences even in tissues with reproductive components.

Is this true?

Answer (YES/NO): NO